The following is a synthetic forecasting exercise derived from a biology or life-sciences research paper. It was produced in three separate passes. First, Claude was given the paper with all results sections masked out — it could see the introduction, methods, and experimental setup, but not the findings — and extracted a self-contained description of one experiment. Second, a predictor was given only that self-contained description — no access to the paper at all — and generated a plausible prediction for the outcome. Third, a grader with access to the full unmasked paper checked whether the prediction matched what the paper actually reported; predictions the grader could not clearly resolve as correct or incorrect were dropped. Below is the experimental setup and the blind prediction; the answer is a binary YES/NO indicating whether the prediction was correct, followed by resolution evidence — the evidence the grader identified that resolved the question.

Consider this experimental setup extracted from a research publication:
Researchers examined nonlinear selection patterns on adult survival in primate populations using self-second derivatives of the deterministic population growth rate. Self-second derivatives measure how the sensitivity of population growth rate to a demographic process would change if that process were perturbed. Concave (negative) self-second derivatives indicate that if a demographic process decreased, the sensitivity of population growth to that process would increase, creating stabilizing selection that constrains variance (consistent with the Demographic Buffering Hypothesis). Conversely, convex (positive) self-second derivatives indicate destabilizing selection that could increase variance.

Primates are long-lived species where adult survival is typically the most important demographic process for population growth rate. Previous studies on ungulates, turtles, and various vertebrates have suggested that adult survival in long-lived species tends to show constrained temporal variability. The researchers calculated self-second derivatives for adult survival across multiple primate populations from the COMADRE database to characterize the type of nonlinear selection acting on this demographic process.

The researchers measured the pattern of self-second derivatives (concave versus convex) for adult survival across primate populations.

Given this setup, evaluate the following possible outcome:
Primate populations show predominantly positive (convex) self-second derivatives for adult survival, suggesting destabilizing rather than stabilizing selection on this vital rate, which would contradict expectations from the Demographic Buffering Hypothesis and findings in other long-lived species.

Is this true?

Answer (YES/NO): YES